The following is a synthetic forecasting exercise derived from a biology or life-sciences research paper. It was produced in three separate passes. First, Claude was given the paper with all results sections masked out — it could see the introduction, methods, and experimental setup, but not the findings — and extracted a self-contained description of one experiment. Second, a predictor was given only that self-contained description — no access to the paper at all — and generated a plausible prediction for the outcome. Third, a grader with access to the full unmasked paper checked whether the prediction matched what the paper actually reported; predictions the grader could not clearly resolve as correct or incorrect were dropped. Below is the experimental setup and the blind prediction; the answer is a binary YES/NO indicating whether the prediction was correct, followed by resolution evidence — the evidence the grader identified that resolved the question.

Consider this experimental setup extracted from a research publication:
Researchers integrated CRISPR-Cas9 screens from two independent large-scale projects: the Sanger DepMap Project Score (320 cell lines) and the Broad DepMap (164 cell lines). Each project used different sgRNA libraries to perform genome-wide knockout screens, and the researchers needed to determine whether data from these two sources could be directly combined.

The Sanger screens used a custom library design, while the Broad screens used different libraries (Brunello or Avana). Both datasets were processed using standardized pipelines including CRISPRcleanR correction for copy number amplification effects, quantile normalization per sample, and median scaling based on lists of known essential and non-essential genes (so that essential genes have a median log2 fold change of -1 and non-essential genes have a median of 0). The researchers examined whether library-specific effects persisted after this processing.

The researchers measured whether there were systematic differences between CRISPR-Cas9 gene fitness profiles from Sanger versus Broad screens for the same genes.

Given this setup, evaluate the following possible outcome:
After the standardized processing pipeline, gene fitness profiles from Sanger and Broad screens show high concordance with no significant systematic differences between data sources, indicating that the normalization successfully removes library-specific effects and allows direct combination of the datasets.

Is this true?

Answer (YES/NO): NO